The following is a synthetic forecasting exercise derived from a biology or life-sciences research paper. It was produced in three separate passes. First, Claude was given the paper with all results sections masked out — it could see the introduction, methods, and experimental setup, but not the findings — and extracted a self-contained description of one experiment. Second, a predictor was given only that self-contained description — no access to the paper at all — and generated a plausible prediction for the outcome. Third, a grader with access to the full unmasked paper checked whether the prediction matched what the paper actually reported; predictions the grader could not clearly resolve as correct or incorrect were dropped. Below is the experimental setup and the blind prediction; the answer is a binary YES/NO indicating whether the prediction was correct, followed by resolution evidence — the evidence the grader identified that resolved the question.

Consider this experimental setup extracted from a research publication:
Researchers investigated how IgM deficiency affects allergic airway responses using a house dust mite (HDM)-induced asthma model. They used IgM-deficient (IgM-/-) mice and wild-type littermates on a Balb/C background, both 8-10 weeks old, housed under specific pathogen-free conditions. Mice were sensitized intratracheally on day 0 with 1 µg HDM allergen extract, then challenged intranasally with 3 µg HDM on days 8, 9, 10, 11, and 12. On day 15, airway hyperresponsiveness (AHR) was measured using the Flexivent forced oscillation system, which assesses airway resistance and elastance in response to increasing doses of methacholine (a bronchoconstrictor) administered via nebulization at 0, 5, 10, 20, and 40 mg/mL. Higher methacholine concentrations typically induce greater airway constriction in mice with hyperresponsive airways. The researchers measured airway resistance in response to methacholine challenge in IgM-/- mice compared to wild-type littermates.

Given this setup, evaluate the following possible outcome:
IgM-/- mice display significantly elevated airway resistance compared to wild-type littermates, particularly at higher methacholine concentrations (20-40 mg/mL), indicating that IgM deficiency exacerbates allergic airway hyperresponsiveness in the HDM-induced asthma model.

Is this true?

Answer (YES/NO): NO